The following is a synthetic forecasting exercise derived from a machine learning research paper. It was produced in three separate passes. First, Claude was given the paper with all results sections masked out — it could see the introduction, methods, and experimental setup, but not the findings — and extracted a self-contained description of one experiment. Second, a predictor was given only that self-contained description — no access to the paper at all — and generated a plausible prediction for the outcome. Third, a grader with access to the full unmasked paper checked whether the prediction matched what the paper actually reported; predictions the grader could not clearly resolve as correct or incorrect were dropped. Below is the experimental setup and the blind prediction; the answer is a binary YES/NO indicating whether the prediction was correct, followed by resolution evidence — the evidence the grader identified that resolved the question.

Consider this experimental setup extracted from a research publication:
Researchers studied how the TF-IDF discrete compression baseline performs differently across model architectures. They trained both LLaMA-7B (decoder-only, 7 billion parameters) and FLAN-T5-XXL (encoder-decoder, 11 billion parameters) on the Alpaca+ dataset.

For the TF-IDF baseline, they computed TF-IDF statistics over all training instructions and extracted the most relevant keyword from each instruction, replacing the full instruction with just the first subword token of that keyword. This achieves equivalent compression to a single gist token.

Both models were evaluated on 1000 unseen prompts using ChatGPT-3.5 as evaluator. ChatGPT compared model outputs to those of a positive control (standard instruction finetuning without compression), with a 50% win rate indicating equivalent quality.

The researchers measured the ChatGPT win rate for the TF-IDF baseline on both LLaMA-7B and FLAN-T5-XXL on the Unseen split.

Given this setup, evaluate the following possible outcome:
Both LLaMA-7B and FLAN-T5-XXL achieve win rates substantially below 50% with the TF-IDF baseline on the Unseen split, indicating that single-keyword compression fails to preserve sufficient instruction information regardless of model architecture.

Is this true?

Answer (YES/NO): YES